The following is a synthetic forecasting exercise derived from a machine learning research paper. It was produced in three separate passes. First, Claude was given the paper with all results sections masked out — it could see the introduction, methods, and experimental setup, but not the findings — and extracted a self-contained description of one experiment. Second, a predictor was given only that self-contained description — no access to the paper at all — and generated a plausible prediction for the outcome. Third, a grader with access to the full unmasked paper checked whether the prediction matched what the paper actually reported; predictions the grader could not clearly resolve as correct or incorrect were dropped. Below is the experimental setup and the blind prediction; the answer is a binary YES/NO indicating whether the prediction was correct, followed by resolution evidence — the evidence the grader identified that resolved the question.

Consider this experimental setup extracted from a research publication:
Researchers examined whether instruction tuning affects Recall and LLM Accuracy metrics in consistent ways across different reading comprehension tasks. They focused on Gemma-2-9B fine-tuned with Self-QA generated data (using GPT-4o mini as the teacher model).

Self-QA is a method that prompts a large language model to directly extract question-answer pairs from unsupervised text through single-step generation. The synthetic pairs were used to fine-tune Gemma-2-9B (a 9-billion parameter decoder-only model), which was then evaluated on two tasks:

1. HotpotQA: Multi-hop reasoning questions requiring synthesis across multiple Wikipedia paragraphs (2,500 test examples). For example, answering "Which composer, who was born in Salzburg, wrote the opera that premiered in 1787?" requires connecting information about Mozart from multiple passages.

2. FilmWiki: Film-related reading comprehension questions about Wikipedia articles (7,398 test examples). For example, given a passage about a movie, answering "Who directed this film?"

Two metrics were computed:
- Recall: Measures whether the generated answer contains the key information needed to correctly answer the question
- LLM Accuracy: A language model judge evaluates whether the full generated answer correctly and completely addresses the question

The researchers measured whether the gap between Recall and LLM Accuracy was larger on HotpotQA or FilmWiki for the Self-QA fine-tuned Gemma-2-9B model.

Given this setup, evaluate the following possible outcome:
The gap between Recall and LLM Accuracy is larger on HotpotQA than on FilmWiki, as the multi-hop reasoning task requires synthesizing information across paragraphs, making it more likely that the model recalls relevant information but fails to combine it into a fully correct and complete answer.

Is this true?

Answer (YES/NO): NO